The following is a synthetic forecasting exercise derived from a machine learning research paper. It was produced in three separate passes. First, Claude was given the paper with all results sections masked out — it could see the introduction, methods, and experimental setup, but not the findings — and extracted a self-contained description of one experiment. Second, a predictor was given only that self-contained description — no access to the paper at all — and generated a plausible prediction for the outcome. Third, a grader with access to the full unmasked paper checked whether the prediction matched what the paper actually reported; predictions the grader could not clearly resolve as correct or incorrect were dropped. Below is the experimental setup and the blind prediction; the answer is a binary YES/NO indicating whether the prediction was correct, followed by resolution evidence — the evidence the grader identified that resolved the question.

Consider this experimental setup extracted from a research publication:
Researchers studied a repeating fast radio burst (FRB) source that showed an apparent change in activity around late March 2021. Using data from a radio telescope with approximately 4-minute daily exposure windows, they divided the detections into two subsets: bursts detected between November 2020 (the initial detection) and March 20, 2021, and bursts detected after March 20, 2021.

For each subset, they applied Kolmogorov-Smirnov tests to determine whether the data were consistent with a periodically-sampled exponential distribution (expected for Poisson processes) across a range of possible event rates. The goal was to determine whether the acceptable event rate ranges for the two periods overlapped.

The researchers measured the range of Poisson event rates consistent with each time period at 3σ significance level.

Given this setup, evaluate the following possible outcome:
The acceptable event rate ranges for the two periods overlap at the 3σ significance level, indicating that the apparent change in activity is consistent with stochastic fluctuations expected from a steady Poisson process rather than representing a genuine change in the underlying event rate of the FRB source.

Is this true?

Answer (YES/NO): NO